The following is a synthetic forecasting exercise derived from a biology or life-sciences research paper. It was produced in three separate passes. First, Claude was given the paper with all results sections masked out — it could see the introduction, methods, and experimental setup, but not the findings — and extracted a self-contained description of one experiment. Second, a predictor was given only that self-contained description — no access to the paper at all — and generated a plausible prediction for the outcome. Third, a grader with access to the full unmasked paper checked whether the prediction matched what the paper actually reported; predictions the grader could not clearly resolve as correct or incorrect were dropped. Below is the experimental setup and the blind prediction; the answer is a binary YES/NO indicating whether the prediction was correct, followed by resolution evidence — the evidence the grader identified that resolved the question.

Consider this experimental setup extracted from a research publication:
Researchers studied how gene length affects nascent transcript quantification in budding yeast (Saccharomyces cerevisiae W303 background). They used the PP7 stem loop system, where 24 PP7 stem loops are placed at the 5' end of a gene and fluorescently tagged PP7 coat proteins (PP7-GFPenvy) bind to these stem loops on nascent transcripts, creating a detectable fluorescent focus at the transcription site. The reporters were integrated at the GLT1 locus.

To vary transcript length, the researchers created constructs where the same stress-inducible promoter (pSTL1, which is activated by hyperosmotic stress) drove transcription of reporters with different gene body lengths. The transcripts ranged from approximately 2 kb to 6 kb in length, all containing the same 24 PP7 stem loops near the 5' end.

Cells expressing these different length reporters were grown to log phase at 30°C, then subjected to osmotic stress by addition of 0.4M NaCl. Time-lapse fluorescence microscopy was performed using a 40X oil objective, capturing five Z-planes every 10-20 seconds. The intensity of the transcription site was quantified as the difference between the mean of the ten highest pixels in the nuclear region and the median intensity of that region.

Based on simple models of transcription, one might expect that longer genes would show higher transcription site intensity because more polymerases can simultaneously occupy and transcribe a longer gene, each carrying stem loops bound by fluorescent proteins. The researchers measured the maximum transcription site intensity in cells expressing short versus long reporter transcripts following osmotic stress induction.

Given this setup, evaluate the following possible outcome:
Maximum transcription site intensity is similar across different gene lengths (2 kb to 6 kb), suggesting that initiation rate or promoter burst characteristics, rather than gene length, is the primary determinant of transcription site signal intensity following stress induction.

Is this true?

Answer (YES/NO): YES